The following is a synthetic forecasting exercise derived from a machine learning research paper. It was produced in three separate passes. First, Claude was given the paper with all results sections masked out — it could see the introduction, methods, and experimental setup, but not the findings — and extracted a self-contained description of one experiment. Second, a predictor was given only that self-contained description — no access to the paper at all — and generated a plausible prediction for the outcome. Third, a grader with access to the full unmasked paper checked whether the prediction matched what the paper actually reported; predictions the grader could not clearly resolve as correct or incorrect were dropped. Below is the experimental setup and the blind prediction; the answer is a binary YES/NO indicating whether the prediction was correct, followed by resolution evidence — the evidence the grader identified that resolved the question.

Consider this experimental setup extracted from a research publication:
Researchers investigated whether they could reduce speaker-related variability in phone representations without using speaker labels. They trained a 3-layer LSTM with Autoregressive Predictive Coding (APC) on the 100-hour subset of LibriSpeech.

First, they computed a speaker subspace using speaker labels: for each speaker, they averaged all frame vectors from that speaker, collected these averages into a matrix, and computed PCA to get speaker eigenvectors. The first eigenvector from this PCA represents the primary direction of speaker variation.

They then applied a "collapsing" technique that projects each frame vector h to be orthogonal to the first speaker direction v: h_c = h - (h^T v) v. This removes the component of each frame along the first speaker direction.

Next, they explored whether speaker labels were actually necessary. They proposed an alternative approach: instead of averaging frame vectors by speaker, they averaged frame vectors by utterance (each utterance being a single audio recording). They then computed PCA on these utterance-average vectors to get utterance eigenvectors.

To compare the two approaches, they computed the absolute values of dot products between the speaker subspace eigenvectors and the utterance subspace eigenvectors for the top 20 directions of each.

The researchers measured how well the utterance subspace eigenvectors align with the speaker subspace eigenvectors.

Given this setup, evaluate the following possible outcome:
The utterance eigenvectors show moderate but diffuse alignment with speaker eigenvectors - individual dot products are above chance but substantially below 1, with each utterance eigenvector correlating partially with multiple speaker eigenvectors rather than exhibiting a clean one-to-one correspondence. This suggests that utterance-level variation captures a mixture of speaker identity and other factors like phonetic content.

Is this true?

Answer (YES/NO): NO